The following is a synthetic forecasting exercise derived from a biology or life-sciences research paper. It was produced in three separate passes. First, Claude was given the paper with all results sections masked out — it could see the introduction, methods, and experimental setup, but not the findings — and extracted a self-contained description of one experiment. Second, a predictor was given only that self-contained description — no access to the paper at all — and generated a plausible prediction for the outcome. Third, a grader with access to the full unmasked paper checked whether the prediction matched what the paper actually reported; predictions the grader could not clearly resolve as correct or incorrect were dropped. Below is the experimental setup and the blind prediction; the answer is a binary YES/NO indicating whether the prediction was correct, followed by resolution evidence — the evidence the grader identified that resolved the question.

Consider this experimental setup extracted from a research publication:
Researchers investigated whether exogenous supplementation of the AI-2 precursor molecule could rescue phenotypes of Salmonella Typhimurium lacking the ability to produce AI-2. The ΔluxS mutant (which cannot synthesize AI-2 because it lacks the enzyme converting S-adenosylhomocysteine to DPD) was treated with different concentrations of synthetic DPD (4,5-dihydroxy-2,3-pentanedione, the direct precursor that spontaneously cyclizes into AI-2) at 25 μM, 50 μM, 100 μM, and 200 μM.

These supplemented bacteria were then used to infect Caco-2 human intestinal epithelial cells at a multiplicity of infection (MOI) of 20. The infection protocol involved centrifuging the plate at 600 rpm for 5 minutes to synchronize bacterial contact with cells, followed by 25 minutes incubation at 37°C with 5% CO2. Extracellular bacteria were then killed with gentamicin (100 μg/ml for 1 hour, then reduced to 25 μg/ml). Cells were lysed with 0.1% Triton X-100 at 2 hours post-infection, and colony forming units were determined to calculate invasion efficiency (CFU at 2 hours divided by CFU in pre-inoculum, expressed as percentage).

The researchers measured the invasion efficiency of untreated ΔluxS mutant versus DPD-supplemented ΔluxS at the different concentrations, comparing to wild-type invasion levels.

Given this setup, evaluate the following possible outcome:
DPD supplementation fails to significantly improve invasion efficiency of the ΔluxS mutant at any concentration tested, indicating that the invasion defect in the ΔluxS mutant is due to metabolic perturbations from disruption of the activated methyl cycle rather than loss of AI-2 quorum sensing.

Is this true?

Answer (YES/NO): NO